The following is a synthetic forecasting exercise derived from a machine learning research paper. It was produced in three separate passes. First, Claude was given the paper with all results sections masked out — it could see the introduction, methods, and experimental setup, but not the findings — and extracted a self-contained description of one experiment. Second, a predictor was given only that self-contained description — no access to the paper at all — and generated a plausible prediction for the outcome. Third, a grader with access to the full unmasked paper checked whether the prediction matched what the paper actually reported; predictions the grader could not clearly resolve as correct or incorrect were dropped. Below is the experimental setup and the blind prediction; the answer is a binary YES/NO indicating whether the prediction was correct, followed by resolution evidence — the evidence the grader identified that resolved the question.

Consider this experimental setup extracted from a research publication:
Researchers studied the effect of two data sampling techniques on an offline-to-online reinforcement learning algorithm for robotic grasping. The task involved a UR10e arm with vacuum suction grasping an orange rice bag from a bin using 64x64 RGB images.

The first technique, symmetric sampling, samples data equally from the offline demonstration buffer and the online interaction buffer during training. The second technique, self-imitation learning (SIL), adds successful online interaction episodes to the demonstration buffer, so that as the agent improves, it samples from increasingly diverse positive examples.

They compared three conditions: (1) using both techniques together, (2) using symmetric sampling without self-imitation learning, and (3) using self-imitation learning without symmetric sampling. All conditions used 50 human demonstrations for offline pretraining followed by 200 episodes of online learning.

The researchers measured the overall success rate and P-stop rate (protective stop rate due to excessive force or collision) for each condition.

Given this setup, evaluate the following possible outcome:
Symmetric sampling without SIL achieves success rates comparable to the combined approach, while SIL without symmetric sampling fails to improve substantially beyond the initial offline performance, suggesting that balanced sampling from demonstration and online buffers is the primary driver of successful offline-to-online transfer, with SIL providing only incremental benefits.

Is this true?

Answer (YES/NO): NO